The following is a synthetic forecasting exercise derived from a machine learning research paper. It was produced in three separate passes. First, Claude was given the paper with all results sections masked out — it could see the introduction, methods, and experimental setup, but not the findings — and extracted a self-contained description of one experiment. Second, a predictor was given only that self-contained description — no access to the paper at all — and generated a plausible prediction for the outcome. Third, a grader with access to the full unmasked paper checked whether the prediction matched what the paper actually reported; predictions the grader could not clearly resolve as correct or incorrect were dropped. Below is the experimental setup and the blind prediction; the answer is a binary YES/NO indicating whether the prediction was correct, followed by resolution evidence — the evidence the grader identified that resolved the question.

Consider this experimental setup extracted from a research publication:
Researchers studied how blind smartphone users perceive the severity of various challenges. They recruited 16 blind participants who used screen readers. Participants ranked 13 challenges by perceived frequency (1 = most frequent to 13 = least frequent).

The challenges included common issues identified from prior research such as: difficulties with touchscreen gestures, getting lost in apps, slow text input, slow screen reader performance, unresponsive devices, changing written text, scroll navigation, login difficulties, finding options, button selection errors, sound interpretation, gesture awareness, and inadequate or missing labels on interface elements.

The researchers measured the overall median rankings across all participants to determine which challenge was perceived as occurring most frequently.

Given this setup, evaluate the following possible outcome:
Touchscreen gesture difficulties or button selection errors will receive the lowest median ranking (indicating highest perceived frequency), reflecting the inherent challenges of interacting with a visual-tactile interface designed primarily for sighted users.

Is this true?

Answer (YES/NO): NO